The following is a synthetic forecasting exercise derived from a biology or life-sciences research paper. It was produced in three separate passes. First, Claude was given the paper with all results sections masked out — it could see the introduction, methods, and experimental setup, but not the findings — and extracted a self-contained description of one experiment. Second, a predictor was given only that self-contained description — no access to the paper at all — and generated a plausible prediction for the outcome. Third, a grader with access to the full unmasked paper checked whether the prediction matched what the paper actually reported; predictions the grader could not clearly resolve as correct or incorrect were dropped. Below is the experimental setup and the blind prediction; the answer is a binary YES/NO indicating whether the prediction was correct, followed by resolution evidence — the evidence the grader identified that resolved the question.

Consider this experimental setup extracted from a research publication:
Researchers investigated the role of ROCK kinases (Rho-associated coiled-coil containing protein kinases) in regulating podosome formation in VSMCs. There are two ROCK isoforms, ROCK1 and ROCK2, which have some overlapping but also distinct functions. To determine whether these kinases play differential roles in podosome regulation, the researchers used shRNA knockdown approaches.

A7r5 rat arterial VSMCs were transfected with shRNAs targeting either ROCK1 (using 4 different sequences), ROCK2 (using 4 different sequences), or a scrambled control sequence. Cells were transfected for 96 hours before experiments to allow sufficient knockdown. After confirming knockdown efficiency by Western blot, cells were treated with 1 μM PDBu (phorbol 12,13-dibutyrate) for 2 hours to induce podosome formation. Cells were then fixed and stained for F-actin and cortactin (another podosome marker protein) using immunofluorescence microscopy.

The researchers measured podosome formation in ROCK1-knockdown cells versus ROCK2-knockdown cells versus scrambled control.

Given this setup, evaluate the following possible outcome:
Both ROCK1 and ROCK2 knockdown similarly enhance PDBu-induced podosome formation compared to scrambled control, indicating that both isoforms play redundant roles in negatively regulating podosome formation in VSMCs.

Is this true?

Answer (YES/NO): NO